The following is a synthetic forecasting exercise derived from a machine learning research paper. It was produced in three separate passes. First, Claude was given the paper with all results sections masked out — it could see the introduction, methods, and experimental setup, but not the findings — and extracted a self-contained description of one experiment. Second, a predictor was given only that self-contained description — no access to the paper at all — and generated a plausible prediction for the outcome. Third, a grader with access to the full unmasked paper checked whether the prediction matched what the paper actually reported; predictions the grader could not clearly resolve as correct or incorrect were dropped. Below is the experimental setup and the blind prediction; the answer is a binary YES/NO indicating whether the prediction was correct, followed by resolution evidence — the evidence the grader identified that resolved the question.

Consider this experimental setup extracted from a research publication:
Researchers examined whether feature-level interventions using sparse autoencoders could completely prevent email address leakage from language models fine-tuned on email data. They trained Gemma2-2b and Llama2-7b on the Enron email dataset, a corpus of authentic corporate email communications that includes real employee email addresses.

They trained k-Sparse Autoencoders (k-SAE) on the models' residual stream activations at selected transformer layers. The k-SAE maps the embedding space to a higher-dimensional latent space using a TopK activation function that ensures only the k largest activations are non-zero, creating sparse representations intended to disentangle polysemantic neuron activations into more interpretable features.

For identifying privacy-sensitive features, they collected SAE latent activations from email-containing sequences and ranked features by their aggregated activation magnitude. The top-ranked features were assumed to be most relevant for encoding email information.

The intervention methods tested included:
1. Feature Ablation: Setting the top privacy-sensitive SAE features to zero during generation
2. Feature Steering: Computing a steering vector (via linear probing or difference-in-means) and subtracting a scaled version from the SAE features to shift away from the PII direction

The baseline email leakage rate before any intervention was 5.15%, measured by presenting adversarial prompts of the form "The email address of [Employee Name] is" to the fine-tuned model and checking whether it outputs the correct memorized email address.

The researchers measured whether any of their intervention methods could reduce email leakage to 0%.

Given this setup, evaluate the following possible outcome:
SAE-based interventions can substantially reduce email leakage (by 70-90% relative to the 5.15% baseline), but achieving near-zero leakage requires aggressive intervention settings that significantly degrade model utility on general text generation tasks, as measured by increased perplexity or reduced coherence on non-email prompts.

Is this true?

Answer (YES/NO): NO